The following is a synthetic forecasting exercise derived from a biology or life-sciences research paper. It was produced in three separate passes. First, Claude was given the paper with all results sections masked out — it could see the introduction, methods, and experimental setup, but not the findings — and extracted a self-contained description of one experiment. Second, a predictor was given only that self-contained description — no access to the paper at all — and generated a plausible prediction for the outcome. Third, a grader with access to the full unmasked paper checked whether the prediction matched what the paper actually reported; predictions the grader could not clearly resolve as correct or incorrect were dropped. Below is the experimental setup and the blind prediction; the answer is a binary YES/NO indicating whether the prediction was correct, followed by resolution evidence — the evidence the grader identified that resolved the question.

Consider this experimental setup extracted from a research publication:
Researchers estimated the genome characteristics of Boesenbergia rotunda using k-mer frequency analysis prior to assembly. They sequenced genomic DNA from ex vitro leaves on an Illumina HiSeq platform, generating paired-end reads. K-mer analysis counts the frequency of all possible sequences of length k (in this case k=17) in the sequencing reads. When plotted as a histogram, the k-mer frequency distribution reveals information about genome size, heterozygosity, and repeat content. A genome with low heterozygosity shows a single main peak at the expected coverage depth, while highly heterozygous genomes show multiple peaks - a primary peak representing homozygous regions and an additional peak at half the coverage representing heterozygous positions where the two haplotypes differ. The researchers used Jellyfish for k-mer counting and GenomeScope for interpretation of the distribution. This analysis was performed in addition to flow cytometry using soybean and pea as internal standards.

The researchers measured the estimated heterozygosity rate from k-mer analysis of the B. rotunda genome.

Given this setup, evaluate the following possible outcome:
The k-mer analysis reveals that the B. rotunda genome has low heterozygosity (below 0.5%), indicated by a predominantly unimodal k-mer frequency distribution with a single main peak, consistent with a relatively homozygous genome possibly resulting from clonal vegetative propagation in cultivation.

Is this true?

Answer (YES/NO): NO